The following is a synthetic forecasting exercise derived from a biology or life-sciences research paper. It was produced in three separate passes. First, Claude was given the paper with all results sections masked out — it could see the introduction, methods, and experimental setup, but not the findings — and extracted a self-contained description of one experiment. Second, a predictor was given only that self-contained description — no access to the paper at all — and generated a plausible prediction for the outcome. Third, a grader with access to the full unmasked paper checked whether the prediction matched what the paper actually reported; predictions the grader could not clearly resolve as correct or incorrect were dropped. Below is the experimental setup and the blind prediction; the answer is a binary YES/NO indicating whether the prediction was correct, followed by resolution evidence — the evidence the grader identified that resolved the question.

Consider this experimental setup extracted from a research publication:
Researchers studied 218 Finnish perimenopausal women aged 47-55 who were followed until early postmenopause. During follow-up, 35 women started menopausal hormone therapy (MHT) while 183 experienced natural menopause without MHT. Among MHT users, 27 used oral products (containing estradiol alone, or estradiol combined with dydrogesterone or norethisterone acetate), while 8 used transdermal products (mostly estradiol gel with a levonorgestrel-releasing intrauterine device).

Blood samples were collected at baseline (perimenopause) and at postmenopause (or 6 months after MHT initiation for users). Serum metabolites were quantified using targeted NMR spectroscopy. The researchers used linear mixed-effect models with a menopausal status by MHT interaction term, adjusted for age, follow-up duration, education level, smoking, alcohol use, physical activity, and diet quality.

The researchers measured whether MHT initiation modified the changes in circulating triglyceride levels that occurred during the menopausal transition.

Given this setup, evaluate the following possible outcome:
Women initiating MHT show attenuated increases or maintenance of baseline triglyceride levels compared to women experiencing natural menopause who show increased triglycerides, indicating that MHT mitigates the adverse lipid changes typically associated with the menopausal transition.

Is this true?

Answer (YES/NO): NO